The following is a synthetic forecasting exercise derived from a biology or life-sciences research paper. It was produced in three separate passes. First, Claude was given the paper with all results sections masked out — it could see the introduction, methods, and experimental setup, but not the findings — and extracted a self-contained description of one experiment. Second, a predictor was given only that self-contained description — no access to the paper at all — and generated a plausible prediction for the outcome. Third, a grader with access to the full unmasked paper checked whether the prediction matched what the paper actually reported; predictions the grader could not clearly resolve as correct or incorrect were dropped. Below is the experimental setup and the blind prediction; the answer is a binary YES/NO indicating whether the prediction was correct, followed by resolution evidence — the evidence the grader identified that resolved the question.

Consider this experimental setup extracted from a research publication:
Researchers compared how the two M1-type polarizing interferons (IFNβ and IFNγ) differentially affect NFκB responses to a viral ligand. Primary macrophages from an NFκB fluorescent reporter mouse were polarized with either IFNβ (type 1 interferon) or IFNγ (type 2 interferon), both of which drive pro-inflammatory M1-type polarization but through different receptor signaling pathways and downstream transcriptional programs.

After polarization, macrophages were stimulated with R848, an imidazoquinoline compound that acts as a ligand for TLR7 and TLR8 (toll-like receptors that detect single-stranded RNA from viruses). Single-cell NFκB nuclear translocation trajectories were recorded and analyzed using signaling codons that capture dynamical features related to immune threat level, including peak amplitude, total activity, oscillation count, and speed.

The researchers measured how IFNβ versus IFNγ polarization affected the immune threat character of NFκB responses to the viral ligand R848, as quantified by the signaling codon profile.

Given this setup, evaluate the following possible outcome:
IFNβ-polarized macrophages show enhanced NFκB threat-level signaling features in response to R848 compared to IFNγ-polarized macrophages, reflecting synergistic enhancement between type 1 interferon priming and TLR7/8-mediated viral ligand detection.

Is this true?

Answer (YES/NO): NO